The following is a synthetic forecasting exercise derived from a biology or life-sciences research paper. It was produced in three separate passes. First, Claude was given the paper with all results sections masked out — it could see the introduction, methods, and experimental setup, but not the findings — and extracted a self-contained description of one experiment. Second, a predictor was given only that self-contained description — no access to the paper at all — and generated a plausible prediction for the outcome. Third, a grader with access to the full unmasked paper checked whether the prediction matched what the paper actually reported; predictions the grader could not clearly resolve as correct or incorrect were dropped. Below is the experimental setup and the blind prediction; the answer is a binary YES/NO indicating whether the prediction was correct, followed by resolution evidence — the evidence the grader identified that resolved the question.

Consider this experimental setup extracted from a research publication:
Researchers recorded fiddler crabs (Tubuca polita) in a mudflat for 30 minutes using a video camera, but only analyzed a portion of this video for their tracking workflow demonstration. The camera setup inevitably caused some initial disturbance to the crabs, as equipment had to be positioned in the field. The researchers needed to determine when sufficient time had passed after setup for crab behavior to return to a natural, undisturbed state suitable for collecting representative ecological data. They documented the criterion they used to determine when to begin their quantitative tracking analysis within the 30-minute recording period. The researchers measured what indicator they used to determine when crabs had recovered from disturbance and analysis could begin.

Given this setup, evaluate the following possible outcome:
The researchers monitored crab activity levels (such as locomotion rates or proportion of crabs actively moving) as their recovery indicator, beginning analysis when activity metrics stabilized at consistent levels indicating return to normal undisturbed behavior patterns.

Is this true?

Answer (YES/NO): NO